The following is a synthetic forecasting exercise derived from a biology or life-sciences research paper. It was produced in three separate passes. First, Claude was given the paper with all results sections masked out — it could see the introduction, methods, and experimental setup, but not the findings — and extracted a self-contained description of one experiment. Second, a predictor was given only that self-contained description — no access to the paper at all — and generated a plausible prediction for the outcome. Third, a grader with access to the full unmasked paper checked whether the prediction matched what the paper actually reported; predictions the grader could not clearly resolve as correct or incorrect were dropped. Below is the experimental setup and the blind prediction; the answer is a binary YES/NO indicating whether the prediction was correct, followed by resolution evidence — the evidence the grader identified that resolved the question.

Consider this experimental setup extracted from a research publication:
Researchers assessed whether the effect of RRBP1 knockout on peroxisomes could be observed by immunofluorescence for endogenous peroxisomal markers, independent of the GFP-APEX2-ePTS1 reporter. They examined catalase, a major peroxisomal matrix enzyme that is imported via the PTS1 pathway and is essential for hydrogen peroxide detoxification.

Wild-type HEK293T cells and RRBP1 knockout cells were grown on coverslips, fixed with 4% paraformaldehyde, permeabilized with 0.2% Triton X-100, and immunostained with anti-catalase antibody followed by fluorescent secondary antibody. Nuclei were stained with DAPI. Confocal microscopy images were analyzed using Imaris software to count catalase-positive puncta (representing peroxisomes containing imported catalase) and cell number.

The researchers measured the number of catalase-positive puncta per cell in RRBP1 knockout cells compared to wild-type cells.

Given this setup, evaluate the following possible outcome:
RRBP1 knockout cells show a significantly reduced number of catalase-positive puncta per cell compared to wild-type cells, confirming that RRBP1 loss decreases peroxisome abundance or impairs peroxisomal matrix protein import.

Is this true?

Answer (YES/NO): YES